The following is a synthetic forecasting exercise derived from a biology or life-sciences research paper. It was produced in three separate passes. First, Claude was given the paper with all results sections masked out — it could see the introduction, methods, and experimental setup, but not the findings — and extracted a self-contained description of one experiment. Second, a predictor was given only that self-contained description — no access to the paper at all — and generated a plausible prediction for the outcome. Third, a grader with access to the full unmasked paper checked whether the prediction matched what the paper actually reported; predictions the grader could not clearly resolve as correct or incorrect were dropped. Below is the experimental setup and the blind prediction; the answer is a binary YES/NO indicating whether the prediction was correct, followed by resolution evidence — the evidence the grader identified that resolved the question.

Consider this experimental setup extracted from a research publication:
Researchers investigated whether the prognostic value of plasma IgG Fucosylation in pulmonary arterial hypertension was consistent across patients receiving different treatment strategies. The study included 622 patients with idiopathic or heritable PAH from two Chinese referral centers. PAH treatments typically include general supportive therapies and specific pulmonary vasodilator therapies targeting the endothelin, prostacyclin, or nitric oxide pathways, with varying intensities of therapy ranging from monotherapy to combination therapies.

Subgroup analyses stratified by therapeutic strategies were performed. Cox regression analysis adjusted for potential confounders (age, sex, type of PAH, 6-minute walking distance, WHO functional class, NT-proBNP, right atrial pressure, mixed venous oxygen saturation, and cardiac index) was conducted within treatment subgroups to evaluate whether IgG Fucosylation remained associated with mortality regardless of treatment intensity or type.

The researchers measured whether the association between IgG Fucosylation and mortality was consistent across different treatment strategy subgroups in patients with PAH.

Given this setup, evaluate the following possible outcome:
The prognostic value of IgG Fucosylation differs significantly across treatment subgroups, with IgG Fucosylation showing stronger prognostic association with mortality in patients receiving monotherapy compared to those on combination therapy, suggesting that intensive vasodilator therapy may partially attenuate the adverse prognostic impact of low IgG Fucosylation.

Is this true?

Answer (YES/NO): NO